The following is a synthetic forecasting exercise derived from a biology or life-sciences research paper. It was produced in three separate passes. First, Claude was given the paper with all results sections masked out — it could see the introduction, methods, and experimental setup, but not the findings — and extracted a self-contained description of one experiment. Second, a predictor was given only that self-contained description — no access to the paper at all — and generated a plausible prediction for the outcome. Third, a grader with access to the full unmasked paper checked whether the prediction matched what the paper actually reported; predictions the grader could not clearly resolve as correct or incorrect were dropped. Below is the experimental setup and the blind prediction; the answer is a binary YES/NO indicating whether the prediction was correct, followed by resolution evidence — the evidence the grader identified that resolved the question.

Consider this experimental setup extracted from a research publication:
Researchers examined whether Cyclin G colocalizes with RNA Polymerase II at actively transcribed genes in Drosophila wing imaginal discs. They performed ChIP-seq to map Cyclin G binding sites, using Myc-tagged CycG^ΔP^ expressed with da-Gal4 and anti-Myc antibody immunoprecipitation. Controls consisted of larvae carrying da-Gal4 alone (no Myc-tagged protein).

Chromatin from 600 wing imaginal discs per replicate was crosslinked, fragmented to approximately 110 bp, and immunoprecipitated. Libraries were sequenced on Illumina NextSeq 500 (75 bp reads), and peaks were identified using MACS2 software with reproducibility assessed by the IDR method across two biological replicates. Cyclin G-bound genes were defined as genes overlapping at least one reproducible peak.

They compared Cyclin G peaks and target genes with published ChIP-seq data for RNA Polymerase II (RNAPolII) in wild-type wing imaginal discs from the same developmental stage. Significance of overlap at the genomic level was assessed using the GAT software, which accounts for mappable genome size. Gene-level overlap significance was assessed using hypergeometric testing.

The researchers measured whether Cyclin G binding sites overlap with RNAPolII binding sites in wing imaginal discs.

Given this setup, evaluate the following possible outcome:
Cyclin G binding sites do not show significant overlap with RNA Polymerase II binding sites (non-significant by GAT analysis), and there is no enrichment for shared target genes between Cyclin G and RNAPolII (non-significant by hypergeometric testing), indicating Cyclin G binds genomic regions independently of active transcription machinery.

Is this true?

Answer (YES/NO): NO